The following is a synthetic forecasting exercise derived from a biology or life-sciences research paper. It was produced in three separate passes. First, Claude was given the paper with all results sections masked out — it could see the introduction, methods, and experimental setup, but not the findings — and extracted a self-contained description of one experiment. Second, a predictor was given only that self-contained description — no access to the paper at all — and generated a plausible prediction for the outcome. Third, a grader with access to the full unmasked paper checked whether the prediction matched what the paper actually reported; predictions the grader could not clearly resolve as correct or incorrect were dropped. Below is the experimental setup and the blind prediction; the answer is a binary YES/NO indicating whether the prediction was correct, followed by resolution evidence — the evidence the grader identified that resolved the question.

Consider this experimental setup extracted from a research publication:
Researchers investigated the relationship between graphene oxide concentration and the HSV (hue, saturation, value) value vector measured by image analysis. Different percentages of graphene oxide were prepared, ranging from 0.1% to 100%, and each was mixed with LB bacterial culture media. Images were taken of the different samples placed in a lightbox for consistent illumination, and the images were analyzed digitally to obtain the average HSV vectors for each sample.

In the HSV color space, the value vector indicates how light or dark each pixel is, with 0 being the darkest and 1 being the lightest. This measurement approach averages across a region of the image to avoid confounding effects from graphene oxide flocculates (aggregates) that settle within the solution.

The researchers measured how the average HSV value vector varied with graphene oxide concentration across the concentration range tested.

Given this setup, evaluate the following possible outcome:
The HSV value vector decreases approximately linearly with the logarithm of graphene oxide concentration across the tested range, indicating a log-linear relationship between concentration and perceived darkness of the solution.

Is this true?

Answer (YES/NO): NO